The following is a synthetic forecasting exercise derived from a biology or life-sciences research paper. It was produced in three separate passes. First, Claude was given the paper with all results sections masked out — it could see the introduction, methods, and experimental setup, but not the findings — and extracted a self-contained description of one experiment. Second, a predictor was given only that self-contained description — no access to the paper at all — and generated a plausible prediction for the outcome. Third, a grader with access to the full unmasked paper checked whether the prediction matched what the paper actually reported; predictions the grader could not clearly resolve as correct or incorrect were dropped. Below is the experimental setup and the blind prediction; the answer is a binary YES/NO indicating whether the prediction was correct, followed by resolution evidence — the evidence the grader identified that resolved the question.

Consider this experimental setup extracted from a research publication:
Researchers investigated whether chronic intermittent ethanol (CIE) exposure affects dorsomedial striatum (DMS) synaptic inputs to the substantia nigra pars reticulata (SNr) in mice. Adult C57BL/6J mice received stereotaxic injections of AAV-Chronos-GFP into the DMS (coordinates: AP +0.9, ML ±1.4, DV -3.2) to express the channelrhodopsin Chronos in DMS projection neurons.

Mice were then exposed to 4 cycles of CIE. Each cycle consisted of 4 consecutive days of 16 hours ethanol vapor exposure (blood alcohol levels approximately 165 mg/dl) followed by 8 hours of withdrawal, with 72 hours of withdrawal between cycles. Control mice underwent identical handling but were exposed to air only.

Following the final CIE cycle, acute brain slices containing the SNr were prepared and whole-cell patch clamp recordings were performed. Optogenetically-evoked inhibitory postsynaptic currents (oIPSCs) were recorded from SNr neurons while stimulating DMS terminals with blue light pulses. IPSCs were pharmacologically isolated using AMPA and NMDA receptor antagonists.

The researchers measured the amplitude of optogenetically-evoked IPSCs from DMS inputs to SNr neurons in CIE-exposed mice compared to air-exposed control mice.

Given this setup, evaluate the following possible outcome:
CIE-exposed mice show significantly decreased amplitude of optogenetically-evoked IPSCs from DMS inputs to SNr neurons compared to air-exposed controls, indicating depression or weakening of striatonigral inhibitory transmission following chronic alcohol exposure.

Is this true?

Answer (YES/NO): NO